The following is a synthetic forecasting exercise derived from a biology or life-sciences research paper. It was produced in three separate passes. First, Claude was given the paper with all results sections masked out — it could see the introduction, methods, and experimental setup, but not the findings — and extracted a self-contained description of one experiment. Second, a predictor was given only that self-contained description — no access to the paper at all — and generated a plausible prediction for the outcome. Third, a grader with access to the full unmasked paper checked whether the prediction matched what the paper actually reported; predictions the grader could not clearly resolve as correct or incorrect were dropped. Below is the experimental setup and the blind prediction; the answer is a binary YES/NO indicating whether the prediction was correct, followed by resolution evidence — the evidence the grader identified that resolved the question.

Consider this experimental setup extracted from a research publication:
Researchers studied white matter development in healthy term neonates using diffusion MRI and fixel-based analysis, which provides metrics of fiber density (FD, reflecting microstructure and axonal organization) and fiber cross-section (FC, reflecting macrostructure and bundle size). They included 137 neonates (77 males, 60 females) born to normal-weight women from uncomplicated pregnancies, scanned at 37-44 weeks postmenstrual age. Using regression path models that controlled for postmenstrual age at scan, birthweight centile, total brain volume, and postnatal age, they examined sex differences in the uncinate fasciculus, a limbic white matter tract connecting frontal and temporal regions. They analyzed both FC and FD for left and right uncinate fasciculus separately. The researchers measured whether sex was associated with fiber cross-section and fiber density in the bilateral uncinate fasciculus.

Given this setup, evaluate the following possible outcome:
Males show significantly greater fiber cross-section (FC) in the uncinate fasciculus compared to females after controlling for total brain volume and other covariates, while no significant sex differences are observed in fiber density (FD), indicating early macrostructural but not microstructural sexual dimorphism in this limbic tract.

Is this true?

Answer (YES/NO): NO